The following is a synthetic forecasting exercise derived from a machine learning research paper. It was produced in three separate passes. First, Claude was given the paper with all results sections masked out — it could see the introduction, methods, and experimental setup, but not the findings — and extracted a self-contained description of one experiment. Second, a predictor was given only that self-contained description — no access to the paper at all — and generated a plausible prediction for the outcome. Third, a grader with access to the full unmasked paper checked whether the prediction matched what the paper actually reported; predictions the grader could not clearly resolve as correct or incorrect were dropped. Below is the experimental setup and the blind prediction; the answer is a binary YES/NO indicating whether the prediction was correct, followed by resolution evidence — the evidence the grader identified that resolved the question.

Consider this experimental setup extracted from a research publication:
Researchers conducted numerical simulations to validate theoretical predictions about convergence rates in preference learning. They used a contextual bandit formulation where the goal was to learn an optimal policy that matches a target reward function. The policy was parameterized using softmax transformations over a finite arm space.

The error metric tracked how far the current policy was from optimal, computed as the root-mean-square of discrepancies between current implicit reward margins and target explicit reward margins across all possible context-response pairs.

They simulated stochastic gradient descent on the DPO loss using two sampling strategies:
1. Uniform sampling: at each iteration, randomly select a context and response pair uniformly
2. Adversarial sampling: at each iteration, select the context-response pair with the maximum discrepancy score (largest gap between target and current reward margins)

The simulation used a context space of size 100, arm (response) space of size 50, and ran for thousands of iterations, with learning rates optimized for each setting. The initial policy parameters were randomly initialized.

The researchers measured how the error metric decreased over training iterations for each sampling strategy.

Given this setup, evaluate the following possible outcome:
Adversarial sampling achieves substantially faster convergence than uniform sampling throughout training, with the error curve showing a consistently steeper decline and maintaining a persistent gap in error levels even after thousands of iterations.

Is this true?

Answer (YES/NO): NO